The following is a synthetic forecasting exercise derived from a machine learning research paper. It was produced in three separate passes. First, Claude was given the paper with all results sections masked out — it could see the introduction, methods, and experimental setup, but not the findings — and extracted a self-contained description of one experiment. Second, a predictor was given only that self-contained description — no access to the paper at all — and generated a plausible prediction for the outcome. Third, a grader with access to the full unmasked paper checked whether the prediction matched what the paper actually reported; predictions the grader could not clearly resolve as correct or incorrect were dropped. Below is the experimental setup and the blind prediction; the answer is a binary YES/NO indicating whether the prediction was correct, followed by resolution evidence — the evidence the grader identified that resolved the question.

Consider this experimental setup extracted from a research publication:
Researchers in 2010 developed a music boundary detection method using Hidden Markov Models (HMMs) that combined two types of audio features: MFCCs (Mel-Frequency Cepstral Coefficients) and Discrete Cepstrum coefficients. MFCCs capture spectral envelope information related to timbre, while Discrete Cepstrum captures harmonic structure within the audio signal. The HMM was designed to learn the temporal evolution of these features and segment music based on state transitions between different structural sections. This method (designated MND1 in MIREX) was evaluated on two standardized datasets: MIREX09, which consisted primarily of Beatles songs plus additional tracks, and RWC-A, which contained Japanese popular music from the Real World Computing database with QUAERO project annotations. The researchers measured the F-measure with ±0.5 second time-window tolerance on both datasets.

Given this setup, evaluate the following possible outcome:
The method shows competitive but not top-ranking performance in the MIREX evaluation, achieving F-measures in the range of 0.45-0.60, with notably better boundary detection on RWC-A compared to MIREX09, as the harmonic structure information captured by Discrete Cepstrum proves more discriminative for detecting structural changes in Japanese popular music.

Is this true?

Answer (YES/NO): NO